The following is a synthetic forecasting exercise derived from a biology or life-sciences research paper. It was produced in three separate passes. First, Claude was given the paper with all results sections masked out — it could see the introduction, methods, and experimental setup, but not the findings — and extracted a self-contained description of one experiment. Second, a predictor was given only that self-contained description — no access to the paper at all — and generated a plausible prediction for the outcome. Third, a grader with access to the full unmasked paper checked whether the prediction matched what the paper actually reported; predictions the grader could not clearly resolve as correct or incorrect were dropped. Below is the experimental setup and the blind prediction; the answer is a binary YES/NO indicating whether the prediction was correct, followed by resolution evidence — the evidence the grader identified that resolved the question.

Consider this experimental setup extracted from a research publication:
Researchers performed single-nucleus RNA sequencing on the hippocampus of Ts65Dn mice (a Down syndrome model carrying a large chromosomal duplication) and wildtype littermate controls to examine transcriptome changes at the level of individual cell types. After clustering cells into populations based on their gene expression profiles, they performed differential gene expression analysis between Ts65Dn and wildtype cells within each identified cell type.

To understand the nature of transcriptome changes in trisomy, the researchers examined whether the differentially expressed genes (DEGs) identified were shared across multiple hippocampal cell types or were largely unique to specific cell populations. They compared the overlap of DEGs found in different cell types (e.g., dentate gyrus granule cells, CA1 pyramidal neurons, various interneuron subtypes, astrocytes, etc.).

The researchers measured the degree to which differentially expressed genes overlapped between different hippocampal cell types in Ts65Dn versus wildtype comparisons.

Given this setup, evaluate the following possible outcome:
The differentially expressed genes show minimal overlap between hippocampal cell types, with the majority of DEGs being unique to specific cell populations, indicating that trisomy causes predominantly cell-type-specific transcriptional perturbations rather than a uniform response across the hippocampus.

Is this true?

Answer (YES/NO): NO